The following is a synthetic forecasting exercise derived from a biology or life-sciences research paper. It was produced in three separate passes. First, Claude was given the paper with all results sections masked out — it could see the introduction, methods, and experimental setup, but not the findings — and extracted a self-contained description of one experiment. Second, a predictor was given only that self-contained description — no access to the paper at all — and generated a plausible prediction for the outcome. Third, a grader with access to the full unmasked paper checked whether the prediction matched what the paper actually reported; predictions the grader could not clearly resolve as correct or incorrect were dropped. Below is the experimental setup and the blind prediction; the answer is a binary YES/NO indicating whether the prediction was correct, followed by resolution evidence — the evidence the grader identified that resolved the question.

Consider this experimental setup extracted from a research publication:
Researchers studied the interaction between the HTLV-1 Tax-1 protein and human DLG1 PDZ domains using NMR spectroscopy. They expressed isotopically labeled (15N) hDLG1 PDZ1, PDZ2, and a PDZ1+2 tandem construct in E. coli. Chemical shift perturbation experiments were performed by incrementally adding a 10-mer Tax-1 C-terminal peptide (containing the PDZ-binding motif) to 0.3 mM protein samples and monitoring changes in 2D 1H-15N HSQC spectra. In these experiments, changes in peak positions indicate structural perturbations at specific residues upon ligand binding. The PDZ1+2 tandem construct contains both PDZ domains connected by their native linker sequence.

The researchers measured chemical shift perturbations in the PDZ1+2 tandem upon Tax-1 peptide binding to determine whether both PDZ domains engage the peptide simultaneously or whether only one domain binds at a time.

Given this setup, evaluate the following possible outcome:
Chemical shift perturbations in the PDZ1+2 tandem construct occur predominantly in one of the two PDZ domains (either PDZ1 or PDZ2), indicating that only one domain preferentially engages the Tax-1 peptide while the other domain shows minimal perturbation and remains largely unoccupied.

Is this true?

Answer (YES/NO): NO